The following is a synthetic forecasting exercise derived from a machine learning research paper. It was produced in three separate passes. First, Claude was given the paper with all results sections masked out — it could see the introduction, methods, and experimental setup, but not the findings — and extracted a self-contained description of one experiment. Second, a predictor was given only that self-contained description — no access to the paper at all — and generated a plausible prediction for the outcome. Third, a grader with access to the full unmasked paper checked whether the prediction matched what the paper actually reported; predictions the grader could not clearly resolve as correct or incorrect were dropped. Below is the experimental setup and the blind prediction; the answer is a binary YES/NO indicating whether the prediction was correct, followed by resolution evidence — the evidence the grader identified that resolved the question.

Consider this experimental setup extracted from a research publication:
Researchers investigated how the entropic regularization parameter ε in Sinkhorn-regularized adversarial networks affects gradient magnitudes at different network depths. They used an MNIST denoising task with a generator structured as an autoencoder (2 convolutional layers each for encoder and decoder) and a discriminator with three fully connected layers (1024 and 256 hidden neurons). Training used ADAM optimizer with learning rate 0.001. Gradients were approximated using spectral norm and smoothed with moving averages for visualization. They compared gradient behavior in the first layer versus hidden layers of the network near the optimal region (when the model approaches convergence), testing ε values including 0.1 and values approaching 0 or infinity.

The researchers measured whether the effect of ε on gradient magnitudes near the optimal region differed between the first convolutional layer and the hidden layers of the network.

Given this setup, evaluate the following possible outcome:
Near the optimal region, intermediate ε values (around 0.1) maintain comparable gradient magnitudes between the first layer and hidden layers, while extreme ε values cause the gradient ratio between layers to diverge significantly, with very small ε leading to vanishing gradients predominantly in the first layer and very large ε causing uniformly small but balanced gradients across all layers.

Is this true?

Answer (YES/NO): NO